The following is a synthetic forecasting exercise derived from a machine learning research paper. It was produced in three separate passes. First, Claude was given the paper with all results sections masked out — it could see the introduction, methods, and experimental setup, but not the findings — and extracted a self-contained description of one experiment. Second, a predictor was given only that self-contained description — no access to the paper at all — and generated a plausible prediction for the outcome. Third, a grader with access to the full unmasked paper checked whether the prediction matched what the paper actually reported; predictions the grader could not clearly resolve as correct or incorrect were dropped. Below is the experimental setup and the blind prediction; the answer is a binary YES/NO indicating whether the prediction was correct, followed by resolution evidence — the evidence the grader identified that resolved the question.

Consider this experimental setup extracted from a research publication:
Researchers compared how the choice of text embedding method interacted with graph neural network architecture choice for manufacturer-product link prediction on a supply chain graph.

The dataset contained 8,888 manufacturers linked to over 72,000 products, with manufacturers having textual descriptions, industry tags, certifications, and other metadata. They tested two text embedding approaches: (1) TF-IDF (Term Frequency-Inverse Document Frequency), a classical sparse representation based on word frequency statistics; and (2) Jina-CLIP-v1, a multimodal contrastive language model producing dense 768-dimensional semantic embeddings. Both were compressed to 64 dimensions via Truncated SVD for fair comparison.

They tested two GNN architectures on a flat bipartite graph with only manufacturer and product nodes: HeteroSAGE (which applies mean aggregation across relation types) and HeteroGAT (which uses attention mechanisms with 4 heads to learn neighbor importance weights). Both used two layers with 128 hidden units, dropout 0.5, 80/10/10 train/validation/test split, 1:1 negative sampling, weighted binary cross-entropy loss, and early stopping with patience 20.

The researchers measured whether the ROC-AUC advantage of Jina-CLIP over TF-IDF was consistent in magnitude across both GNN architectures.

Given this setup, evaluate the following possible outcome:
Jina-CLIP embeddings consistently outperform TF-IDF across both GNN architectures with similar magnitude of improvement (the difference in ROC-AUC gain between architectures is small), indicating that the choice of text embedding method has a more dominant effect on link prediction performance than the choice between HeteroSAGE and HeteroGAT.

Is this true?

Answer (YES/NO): NO